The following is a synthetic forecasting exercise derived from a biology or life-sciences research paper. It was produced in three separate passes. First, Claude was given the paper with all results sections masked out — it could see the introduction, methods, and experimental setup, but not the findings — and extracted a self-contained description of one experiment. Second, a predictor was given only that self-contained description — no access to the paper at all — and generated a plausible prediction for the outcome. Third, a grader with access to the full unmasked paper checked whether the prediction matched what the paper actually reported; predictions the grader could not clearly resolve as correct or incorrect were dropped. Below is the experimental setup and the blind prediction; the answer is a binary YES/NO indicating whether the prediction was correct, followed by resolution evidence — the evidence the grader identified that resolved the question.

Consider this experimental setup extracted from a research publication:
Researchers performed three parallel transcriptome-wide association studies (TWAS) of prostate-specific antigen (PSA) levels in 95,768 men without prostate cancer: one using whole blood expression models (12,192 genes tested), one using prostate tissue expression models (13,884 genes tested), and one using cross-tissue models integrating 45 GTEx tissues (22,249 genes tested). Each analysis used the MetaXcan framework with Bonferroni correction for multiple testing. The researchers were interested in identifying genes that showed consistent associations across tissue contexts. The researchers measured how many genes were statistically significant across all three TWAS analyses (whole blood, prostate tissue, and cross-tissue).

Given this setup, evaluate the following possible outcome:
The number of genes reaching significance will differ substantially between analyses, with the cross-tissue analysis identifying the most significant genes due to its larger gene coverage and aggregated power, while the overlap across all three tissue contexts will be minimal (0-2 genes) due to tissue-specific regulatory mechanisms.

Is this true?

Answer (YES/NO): NO